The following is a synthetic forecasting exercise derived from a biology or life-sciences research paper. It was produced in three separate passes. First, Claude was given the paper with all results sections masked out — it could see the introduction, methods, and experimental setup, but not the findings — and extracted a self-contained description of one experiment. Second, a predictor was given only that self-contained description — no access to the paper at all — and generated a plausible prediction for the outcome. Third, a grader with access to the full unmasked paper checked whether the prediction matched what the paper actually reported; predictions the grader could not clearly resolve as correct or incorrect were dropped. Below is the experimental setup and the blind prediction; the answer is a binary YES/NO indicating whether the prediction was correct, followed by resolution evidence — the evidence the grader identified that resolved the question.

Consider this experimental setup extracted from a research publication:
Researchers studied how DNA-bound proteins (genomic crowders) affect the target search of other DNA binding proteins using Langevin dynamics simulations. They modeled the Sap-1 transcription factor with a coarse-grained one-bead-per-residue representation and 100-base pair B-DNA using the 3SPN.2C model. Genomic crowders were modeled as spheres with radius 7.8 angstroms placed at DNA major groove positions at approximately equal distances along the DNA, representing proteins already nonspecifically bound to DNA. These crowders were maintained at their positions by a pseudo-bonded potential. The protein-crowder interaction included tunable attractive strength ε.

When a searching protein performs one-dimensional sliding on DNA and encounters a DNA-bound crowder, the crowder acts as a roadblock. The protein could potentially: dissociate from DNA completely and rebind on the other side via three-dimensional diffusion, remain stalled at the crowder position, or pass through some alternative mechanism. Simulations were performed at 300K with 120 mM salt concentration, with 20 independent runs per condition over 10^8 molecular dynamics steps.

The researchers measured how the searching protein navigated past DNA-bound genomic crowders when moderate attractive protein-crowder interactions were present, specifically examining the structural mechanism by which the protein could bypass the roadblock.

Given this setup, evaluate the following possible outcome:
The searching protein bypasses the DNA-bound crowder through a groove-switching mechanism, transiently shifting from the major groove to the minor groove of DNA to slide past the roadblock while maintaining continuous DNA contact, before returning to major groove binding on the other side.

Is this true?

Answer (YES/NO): NO